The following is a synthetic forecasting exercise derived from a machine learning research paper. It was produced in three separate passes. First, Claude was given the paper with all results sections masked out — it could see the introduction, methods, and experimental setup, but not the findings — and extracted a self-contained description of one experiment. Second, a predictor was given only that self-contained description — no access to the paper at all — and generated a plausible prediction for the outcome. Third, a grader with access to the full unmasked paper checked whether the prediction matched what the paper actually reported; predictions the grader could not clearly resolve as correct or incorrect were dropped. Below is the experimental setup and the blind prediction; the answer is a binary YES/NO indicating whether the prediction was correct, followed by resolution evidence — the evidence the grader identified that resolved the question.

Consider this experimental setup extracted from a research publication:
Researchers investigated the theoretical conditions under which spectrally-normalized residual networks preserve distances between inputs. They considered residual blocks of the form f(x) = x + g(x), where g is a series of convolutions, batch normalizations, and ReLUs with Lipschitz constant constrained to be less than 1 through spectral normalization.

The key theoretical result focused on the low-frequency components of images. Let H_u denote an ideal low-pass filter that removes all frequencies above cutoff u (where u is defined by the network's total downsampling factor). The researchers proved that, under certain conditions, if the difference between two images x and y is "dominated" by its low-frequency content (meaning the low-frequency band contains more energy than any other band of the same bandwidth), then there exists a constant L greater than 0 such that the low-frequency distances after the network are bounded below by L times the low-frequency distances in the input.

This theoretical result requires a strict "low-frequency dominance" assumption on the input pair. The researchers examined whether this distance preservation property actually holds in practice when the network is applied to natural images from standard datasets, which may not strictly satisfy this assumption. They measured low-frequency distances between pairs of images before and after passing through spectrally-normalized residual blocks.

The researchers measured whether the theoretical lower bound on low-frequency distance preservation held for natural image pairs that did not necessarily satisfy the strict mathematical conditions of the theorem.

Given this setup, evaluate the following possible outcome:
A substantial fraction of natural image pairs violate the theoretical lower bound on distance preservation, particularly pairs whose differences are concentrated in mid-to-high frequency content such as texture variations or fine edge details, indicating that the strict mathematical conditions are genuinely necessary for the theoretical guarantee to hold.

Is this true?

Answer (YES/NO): NO